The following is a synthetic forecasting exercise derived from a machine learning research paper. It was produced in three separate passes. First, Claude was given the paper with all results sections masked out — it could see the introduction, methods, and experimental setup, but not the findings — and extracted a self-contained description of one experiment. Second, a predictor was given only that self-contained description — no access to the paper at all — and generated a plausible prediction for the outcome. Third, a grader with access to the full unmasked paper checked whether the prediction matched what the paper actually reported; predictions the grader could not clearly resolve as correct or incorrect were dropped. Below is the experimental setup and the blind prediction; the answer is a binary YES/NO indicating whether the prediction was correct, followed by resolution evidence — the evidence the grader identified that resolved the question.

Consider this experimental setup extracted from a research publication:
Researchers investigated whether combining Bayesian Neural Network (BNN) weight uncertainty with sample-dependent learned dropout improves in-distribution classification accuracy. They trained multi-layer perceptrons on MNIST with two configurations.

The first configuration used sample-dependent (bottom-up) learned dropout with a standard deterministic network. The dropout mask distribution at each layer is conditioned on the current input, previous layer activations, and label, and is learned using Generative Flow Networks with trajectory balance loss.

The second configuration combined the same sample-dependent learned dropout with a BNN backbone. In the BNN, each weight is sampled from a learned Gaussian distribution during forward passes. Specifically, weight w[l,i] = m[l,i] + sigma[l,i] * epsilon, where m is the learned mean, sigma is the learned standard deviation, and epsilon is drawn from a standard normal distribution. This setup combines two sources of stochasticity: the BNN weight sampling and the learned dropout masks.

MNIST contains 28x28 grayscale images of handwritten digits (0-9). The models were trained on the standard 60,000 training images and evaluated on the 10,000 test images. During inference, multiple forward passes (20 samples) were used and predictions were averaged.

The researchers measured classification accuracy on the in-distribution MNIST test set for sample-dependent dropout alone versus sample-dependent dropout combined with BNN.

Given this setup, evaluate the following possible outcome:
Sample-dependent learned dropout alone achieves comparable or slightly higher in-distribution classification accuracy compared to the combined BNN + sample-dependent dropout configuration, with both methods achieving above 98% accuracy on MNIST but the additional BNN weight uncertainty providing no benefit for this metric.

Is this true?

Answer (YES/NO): NO